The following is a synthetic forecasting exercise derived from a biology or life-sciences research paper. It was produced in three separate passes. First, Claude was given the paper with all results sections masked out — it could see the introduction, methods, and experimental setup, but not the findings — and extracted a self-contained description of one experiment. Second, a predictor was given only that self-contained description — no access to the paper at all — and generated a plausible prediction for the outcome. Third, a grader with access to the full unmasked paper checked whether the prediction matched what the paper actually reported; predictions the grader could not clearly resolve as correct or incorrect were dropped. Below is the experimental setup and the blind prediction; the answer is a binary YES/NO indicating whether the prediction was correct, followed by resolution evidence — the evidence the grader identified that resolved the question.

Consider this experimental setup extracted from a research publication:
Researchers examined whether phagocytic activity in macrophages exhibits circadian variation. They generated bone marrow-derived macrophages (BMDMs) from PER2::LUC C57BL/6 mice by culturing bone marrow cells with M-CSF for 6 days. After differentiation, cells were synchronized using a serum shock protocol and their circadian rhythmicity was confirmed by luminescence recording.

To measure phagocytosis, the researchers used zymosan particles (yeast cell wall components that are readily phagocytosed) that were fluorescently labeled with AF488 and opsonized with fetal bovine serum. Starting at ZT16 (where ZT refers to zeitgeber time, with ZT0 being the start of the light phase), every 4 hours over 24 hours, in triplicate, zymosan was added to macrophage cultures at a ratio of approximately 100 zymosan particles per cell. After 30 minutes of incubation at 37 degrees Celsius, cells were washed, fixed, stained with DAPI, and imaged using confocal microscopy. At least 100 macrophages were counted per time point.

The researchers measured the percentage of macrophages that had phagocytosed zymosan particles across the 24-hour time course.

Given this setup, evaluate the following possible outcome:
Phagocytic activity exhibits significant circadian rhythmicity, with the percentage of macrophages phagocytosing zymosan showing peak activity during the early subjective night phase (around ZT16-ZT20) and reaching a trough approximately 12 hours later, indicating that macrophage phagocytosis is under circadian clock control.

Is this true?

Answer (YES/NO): NO